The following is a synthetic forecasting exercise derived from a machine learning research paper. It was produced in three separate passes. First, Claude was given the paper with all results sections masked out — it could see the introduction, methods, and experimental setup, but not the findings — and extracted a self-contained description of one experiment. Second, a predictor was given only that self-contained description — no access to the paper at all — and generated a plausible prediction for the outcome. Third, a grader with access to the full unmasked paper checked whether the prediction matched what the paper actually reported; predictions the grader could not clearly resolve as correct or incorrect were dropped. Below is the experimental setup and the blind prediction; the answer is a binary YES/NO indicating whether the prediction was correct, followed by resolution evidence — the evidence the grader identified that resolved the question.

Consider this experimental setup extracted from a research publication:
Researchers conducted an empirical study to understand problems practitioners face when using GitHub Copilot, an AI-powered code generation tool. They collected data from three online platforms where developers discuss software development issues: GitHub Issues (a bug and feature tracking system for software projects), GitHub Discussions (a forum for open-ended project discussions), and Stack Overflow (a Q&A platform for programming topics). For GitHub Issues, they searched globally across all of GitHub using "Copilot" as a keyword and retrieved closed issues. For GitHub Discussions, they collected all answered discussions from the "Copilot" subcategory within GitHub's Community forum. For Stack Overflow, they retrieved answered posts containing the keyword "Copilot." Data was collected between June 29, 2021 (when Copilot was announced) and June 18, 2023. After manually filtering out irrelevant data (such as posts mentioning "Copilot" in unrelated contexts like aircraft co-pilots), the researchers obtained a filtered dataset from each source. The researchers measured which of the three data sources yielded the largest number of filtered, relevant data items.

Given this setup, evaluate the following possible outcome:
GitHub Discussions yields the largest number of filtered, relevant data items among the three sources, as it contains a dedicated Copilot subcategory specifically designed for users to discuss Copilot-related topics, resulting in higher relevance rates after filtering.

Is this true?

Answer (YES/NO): YES